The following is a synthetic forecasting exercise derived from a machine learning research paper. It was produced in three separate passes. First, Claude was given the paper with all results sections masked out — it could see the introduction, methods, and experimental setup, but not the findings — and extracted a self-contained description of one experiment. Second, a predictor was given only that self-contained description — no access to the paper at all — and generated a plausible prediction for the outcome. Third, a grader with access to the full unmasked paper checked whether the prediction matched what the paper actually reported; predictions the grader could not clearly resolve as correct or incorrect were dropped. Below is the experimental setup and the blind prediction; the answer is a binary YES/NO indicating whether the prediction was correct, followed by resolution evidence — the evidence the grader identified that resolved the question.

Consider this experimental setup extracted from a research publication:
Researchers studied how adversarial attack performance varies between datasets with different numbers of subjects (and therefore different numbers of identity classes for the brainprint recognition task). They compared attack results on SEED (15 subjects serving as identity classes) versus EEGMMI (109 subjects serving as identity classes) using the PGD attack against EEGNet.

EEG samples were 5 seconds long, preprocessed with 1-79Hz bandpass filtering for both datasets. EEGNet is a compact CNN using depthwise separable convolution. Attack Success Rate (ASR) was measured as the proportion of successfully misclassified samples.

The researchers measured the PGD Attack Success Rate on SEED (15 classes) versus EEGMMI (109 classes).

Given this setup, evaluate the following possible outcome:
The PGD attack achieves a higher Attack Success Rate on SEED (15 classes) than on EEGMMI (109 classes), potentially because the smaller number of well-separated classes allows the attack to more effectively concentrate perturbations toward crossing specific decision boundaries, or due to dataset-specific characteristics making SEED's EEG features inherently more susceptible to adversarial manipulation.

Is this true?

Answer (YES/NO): NO